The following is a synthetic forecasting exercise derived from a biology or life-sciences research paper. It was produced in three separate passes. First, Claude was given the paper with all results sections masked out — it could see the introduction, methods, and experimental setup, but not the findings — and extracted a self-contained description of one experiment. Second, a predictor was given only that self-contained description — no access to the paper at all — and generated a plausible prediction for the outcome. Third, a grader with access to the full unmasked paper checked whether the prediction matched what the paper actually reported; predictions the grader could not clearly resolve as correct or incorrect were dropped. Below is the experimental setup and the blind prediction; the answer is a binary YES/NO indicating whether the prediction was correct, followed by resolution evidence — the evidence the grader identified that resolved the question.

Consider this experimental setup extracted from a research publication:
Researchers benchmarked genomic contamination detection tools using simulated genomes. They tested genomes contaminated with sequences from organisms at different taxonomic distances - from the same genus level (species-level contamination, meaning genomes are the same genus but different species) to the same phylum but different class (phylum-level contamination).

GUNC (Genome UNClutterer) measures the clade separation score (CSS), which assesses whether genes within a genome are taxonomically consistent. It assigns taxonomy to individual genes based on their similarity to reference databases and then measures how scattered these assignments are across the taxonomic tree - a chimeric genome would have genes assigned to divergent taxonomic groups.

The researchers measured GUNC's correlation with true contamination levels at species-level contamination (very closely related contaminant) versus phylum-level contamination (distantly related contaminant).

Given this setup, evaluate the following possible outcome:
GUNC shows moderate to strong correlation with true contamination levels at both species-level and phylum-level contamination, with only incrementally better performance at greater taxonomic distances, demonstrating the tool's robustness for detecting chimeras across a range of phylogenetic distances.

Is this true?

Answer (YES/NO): NO